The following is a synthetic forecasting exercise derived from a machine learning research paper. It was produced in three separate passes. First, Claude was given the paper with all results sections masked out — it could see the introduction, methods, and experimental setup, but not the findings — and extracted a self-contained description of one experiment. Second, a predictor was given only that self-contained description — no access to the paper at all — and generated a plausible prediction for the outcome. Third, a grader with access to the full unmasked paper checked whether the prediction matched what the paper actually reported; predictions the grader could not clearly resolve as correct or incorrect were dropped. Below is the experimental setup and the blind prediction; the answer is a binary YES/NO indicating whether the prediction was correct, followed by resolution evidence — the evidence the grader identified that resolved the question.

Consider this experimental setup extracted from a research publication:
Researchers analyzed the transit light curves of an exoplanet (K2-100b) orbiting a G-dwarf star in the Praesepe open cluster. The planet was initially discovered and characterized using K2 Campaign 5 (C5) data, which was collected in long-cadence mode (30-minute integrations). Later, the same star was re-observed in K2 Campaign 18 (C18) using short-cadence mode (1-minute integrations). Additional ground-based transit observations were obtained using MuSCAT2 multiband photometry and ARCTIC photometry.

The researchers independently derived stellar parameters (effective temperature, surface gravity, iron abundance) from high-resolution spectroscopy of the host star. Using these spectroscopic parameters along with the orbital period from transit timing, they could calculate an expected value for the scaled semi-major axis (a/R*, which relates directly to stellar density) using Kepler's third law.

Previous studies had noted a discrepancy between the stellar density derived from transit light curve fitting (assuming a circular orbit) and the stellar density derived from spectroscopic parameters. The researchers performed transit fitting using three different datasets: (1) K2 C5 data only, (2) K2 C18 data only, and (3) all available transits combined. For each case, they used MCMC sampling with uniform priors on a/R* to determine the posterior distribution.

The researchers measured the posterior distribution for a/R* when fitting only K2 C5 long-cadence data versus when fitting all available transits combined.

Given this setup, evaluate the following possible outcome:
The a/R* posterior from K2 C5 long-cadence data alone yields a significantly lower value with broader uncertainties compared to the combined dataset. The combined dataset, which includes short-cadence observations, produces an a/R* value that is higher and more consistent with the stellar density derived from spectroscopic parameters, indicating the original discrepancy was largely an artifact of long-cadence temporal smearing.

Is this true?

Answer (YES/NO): NO